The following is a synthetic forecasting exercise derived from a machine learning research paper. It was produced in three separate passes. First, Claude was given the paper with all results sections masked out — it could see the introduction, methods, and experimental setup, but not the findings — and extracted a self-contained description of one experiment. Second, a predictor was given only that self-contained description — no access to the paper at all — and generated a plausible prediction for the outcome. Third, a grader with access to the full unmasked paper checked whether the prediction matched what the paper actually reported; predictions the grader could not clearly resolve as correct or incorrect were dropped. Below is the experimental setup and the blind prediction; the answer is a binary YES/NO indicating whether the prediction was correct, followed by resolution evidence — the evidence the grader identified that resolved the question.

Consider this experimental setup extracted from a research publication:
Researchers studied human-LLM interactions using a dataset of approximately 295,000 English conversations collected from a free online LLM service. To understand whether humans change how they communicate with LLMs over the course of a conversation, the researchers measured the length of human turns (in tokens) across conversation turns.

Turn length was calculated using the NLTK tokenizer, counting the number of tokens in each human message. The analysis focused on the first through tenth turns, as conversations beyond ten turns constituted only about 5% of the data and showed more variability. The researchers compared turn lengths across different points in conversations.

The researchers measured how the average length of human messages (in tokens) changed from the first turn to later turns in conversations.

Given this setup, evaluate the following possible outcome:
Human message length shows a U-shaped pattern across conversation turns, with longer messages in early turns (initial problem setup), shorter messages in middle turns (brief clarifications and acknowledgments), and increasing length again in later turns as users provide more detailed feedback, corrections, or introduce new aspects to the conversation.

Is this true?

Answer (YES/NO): NO